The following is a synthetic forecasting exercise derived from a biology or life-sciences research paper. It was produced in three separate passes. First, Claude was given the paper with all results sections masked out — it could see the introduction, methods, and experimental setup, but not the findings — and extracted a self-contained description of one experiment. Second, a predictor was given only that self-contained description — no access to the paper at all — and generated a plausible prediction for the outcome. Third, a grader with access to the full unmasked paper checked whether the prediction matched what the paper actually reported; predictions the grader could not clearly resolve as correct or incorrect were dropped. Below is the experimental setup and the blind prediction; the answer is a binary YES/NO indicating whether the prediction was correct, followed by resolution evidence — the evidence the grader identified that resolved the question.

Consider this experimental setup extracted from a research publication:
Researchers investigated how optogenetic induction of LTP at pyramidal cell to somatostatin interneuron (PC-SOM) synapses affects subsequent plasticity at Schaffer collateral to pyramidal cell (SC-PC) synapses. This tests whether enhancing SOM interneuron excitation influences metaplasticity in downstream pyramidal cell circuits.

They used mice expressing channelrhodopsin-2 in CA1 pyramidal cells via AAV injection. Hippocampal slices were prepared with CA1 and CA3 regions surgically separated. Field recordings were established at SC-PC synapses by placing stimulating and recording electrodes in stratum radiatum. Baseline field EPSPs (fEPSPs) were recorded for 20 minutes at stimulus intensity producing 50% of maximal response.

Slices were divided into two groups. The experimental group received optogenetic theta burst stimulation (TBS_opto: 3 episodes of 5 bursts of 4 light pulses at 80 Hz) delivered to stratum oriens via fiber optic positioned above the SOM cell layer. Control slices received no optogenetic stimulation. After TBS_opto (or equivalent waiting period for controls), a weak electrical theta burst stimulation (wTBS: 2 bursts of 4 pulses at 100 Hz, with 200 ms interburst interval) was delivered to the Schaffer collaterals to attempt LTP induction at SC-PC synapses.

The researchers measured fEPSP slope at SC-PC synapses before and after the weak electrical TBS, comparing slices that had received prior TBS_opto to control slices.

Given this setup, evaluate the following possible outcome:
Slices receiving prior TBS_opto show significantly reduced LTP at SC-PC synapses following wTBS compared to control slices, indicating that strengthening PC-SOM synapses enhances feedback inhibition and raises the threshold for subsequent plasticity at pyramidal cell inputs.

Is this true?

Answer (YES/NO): NO